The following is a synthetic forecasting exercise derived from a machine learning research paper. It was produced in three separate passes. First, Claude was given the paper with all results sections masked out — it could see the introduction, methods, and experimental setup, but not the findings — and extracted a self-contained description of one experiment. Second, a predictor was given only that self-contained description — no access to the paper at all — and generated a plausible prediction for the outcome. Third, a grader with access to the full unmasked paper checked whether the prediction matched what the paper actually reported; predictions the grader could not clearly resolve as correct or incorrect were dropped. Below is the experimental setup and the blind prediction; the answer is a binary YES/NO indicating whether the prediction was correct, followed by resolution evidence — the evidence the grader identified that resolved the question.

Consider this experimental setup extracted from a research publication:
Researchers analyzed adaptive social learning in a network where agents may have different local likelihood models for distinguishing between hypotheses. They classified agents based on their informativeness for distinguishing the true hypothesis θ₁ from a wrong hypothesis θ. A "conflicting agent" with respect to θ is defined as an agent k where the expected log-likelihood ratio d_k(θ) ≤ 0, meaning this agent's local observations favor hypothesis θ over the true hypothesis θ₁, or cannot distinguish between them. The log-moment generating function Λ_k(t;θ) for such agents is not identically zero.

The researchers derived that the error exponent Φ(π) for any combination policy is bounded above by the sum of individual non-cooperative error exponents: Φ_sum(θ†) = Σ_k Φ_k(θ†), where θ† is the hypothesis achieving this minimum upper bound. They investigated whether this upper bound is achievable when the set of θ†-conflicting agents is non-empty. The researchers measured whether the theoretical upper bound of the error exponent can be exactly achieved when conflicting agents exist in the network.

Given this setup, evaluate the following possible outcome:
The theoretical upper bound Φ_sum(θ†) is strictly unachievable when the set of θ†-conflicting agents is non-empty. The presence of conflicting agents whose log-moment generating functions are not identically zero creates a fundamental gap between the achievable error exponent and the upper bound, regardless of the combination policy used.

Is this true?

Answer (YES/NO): YES